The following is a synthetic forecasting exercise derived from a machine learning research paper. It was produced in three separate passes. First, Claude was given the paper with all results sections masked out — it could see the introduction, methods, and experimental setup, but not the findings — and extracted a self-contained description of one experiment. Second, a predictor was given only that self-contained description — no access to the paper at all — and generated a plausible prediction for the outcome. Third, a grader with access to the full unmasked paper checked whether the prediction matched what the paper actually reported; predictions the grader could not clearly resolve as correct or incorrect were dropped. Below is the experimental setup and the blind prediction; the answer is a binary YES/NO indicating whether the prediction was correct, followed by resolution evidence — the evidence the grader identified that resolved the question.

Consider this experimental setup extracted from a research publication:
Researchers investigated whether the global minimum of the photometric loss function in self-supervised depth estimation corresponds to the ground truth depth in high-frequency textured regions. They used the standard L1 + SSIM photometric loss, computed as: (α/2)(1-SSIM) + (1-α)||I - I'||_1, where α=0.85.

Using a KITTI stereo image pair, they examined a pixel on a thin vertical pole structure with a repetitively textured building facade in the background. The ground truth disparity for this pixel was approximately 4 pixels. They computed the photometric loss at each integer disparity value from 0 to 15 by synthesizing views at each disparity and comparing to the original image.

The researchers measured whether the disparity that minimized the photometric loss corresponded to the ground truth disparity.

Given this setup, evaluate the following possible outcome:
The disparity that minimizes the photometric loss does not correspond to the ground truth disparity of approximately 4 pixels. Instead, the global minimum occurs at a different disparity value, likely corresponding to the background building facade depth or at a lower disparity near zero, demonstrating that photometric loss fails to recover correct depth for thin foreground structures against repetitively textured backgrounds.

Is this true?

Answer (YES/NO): YES